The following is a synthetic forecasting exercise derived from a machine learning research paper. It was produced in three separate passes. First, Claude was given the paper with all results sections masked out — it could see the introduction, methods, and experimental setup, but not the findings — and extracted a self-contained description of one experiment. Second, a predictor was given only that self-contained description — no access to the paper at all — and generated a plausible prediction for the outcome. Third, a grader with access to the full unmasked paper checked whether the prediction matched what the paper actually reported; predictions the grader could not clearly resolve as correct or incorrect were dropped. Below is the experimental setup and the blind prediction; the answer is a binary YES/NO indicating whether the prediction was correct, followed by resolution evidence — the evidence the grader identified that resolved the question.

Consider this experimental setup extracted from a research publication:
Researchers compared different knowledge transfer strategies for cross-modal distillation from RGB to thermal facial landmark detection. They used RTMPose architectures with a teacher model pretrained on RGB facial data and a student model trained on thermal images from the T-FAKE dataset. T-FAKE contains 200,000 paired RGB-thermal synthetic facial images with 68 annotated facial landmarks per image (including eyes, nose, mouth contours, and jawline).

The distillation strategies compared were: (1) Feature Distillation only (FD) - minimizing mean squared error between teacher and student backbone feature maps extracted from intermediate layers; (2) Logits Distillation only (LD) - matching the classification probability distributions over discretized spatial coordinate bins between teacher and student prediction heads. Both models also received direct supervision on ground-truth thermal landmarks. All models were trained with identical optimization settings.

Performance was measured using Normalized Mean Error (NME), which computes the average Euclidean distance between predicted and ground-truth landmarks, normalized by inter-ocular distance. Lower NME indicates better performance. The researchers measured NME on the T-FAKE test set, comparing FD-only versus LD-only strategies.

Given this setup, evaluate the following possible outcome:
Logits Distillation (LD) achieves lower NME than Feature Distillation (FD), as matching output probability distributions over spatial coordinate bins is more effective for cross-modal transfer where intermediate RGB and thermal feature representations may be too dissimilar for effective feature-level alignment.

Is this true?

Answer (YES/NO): YES